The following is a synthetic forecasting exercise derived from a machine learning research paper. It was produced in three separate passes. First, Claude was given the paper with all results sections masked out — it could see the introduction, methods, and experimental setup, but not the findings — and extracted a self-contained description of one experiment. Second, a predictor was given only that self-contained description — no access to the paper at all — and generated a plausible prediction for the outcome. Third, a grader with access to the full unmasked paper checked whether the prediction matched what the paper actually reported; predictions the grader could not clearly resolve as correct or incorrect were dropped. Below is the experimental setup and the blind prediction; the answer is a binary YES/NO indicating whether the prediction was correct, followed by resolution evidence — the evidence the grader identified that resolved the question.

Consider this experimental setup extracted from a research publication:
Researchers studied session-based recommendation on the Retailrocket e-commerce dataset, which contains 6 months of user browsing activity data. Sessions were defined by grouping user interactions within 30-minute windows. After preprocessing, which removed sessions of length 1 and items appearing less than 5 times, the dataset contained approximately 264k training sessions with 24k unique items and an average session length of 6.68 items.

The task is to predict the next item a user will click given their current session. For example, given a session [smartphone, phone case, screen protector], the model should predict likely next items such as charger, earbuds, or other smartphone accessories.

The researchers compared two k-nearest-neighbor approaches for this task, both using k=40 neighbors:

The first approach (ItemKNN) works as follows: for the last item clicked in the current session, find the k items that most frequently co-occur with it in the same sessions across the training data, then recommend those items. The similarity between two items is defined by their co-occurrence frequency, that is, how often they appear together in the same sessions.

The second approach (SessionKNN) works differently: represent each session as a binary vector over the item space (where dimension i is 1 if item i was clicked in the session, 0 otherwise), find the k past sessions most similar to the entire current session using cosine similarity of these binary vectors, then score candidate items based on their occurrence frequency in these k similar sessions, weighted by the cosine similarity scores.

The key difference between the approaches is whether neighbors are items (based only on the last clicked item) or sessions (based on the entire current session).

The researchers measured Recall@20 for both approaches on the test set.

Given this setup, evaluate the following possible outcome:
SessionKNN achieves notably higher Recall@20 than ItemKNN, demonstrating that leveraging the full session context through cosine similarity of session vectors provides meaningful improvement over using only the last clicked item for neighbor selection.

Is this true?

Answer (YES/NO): YES